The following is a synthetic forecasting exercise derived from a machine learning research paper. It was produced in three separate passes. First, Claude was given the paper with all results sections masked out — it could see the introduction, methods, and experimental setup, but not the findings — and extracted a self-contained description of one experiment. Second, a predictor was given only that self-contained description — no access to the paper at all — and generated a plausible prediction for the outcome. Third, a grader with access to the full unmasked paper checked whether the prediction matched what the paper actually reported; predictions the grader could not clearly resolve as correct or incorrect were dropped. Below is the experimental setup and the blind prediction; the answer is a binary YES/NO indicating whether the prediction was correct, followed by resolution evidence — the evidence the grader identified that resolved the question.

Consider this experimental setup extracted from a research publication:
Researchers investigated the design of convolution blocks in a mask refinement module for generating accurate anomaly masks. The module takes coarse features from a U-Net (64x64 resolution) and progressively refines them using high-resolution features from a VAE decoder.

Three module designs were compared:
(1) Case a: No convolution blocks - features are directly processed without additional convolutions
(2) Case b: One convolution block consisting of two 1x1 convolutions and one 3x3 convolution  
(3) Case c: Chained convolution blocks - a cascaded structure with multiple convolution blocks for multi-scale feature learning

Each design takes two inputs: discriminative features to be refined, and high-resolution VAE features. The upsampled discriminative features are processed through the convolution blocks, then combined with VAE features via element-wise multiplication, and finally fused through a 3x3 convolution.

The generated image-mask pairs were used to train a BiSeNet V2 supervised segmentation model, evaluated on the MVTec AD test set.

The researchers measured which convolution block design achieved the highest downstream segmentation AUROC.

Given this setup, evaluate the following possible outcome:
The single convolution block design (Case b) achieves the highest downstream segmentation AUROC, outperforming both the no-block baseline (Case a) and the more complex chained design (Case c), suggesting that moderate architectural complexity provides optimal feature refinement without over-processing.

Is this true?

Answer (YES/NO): NO